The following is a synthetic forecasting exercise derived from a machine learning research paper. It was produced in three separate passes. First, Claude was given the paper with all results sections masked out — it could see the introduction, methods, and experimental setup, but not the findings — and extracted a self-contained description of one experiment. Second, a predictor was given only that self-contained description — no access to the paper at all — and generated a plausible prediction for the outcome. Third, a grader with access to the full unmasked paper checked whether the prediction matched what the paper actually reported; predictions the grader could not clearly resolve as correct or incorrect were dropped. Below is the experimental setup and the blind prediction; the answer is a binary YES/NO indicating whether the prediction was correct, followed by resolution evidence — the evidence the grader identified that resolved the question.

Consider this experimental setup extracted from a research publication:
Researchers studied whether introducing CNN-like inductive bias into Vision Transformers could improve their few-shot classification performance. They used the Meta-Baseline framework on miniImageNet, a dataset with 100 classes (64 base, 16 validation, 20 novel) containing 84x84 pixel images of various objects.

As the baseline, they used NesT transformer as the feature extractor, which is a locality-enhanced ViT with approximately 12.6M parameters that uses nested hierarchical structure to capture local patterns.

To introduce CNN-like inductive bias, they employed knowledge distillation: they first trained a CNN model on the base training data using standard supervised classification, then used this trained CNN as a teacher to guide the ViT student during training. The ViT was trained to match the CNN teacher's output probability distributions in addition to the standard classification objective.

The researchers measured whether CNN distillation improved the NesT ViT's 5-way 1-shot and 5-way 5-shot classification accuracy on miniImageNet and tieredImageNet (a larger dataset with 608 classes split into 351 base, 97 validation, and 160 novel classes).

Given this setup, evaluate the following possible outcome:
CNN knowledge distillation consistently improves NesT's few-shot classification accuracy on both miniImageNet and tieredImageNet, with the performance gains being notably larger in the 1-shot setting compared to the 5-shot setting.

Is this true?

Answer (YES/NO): NO